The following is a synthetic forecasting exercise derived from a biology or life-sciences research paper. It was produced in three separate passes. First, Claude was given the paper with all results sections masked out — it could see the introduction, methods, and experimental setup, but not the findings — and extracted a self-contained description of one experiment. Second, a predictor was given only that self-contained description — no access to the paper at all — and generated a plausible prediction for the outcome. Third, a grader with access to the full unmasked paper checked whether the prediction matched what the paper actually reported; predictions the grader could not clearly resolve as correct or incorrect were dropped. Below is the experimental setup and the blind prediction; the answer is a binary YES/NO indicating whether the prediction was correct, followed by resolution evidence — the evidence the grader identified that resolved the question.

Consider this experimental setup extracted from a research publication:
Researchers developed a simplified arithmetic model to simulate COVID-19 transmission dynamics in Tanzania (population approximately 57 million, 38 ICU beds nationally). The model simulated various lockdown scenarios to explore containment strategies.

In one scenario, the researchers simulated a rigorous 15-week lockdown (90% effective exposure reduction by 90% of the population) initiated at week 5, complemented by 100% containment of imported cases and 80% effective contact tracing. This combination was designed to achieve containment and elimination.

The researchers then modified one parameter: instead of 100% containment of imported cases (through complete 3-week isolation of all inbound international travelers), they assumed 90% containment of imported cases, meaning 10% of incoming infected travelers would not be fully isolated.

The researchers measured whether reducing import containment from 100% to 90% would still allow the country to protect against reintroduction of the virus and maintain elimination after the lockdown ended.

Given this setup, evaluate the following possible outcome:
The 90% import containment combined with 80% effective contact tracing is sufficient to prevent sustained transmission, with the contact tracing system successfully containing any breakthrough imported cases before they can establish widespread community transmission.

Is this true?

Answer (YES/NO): NO